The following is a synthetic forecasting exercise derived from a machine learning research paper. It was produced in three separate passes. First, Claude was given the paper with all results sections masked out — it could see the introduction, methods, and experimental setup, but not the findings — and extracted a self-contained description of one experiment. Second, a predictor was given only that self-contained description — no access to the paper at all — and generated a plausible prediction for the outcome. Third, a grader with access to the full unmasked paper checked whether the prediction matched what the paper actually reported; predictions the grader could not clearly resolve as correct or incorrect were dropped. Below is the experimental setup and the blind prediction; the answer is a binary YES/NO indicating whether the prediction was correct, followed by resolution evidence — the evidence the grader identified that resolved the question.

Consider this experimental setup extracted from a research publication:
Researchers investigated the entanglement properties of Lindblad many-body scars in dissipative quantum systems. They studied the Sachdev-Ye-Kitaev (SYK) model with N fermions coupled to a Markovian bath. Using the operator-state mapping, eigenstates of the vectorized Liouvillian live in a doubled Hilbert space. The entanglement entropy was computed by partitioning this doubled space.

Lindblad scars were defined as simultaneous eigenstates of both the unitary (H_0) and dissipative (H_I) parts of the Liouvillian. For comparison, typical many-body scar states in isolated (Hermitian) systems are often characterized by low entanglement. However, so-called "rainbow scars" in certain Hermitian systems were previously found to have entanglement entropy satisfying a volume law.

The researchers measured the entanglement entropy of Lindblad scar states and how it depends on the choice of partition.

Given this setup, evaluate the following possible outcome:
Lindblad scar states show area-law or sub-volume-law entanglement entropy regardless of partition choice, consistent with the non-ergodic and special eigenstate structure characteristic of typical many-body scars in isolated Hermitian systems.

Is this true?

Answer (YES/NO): NO